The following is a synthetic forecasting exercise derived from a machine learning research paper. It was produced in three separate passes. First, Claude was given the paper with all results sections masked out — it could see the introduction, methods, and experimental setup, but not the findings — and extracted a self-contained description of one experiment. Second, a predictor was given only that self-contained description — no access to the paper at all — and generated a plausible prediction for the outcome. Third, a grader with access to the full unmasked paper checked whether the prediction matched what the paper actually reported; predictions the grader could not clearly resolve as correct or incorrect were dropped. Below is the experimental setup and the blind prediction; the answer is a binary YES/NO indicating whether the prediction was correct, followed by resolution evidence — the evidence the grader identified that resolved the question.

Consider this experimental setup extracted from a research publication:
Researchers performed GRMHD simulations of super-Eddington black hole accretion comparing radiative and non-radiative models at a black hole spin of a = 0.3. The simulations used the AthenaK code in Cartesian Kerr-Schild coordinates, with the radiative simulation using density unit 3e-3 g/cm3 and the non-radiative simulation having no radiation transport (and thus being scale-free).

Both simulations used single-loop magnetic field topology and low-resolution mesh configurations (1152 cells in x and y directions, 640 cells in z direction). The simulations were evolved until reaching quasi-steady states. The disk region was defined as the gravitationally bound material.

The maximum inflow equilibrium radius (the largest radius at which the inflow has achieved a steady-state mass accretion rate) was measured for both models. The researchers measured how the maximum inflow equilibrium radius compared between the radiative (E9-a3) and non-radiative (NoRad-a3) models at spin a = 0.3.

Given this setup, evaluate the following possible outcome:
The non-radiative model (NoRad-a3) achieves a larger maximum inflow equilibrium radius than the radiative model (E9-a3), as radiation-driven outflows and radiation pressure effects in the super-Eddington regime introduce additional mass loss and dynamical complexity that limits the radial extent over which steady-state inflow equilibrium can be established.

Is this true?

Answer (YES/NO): YES